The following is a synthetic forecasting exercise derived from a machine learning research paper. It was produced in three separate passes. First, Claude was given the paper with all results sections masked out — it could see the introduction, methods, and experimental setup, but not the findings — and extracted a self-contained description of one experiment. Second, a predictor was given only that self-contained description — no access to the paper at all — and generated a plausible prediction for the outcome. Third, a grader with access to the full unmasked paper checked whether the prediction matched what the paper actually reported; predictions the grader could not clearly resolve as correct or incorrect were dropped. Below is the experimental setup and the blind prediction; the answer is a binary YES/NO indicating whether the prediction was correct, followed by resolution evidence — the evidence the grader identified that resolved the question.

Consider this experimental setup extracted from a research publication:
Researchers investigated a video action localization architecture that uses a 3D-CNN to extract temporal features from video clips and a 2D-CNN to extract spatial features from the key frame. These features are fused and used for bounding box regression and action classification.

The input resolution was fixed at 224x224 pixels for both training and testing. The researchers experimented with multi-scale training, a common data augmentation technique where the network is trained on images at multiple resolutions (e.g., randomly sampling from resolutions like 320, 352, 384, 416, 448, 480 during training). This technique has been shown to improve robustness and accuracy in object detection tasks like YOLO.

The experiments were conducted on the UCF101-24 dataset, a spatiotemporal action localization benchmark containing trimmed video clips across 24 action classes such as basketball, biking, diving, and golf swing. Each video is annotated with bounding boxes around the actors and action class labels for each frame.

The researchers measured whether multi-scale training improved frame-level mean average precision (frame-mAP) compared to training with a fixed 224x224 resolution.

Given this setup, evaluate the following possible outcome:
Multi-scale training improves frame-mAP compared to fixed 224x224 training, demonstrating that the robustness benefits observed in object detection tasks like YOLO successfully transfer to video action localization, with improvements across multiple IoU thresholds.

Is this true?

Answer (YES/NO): NO